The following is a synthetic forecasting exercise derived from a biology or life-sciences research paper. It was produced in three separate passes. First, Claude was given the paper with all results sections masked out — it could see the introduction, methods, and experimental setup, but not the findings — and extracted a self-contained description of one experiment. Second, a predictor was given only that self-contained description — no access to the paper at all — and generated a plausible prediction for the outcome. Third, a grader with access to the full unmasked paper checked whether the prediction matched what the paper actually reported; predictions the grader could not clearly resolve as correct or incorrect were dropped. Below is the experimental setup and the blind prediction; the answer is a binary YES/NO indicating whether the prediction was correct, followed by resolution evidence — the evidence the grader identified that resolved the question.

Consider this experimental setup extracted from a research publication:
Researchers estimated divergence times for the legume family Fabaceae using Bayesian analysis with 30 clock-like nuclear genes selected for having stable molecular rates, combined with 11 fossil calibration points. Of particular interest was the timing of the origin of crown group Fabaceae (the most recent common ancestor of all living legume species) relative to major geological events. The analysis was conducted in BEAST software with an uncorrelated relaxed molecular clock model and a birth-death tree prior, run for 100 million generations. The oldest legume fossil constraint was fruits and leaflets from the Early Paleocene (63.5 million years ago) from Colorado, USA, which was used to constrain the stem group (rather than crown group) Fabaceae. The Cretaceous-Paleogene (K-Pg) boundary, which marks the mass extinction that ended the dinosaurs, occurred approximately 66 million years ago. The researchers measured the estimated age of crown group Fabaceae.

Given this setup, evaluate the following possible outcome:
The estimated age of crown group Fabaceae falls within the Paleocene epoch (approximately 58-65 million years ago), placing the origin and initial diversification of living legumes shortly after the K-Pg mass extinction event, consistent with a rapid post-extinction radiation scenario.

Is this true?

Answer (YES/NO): NO